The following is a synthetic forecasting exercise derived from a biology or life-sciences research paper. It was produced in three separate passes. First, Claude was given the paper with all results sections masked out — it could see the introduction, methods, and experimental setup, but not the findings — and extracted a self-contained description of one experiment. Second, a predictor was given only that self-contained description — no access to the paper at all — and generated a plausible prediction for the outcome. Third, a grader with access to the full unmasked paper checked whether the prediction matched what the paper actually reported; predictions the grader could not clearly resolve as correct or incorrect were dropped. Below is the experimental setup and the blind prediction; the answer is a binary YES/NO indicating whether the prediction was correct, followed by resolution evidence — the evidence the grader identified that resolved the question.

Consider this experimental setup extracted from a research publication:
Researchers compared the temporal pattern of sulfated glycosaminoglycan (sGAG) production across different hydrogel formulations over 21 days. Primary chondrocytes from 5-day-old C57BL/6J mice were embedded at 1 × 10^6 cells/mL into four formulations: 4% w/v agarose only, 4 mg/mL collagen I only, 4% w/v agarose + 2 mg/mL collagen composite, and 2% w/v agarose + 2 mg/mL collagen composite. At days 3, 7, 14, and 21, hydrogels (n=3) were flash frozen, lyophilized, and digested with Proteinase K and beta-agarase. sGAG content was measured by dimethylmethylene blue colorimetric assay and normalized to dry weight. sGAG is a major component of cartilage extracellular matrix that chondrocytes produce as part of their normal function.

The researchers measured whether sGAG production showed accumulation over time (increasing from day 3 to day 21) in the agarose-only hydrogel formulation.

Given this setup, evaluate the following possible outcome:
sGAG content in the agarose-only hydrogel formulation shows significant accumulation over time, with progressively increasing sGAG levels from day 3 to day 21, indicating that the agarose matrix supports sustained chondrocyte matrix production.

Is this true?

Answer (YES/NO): YES